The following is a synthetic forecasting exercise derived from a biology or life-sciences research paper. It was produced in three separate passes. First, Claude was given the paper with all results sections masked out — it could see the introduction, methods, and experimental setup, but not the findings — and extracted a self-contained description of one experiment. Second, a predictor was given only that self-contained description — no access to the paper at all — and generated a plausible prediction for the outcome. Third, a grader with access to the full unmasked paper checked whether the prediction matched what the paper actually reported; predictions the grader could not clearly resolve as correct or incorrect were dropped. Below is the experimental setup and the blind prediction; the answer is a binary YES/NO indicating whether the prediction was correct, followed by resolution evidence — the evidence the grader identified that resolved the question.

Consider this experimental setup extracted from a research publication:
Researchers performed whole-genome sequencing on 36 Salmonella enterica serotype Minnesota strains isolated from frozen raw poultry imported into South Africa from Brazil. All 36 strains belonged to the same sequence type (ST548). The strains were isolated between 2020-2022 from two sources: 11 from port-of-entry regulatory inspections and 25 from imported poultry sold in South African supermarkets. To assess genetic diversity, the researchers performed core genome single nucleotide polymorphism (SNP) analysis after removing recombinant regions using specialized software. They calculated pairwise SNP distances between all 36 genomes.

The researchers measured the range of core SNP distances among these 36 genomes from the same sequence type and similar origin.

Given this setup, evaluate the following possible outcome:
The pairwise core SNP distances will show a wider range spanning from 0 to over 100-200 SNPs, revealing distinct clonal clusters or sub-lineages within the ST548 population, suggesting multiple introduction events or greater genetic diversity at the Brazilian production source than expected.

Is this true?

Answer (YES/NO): NO